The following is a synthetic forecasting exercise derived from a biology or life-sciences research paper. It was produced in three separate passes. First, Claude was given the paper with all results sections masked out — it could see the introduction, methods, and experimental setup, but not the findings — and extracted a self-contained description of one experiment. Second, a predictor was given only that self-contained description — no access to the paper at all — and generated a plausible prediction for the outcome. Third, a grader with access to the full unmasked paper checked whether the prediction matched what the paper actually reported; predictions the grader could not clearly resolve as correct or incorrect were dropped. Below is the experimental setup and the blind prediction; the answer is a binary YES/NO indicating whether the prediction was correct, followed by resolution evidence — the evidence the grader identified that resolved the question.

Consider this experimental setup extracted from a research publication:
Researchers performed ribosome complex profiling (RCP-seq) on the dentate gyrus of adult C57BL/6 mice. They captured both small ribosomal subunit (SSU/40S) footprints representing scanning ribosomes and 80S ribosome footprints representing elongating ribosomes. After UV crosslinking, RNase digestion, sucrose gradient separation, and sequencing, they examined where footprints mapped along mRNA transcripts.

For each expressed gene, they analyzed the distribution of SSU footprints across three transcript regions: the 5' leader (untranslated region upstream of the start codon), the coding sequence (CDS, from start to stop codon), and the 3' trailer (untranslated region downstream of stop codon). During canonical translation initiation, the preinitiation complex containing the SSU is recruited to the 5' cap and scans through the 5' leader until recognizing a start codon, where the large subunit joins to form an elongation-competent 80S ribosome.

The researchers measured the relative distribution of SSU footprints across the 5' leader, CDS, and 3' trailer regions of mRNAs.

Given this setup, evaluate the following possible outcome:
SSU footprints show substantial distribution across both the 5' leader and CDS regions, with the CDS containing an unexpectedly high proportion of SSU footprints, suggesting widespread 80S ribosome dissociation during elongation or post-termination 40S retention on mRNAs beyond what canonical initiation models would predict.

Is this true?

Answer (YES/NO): NO